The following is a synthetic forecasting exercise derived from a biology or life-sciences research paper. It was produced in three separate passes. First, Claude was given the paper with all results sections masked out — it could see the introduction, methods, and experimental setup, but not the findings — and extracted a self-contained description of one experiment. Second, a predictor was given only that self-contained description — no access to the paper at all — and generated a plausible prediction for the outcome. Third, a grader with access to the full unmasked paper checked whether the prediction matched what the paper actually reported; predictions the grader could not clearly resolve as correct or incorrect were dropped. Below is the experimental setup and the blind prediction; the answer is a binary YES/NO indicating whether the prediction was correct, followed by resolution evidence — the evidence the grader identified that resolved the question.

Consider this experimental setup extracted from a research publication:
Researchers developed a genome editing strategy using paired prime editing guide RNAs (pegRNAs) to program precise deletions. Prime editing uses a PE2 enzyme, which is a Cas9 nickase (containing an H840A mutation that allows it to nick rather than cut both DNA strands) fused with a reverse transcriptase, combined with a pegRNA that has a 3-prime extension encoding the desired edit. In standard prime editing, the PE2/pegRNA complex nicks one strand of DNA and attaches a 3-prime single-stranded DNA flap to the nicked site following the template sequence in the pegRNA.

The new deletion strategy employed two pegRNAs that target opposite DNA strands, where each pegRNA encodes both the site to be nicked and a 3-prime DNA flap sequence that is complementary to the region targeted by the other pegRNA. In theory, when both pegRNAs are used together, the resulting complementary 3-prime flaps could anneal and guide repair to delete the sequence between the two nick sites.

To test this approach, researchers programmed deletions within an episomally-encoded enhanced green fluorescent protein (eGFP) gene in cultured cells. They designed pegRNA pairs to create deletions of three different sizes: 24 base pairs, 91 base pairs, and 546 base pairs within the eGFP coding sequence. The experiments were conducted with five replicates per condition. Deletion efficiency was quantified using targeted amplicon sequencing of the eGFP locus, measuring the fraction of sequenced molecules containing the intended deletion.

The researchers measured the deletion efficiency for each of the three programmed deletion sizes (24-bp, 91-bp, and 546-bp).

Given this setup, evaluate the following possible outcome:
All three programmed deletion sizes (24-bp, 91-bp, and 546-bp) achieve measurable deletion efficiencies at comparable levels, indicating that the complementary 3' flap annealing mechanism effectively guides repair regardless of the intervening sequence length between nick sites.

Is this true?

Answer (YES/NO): NO